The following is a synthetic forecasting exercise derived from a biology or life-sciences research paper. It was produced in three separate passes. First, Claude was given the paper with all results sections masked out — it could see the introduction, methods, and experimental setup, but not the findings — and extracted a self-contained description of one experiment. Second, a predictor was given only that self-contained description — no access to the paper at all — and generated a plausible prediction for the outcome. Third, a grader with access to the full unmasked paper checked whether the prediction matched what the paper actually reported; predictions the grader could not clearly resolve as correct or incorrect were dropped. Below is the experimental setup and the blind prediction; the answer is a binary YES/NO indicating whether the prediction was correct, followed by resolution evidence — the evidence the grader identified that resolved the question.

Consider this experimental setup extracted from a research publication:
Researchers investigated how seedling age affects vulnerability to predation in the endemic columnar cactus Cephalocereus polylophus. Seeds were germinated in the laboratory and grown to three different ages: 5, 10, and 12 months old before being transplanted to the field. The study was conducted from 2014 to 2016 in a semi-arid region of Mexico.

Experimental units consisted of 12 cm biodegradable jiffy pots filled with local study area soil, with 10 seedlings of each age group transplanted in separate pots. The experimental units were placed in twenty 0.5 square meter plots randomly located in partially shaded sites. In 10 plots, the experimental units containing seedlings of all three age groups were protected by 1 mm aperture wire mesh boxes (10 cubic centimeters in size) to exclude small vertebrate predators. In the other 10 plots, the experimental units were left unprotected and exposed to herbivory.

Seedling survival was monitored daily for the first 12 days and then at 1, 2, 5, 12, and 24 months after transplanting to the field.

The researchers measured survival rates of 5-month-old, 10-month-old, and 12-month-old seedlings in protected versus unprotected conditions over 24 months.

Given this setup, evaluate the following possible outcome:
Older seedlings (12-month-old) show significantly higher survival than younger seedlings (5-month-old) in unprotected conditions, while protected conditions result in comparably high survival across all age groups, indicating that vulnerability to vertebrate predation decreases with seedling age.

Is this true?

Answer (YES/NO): NO